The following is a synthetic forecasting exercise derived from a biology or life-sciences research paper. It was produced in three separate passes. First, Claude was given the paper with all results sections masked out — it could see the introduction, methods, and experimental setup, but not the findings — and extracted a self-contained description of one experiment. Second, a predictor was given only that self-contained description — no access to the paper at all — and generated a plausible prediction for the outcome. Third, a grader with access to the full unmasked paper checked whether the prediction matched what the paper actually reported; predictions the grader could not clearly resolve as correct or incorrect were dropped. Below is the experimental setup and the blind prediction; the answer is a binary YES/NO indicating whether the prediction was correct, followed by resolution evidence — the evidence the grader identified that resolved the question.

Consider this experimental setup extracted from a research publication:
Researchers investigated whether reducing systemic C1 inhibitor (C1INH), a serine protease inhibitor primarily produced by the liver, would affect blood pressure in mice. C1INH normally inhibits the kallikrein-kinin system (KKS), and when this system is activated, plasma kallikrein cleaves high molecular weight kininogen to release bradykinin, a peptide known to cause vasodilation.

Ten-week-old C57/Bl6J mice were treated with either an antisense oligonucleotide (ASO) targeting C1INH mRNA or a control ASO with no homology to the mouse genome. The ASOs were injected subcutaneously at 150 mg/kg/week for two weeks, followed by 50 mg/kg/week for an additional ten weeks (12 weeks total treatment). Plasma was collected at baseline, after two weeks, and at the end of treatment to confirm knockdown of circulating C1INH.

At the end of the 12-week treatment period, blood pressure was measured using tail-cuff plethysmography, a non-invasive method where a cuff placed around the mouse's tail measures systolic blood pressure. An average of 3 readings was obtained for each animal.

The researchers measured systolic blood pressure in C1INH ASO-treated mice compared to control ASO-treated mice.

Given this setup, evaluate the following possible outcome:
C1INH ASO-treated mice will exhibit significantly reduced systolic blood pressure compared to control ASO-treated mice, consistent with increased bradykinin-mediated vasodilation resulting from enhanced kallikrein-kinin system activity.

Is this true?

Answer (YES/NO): YES